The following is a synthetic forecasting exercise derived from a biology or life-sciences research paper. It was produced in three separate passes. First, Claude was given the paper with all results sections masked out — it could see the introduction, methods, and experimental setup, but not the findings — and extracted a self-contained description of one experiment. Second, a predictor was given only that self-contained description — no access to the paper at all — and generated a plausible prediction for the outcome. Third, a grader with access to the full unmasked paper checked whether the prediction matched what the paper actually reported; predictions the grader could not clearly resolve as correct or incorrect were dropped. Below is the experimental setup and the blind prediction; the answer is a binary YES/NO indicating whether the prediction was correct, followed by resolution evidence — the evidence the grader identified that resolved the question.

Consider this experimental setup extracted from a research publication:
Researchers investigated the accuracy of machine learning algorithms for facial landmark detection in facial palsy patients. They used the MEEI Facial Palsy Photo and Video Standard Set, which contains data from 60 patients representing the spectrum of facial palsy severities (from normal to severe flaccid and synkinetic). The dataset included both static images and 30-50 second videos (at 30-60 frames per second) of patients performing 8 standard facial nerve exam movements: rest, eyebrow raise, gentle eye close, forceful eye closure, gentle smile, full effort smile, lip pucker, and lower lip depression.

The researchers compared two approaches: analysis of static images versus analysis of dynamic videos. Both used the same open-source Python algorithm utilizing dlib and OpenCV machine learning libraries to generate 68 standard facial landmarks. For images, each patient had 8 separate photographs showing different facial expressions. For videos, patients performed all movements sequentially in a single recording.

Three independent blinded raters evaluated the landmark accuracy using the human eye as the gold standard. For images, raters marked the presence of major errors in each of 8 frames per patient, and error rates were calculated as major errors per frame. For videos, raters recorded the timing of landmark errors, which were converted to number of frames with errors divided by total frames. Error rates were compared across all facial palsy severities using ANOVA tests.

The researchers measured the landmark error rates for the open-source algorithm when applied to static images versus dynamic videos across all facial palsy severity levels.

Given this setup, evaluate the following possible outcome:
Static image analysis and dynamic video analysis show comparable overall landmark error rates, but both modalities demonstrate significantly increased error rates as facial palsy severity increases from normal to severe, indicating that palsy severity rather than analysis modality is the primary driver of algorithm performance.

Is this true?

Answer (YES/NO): NO